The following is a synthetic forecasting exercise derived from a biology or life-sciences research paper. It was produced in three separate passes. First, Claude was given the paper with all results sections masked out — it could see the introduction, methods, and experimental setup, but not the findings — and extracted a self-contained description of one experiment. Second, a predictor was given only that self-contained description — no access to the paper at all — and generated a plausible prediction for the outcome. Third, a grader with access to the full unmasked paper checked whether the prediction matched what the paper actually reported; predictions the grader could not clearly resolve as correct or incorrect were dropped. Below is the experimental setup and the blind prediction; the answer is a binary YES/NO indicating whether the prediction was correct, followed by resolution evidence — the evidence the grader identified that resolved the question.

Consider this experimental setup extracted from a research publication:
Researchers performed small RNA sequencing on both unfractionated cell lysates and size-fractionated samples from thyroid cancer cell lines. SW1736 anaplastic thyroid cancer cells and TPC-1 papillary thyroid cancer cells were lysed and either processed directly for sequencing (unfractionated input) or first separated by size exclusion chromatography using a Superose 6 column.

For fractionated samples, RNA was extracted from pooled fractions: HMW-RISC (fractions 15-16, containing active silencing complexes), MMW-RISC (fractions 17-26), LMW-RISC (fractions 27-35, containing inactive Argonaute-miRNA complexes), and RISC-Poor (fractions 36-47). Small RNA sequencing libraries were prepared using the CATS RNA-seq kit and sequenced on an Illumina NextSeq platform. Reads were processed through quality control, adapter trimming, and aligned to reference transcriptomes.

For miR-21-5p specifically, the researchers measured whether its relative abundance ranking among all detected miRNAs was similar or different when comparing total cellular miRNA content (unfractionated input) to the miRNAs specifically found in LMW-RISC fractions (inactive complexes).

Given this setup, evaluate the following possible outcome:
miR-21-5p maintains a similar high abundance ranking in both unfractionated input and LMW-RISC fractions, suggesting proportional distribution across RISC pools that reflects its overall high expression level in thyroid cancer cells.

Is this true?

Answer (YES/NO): NO